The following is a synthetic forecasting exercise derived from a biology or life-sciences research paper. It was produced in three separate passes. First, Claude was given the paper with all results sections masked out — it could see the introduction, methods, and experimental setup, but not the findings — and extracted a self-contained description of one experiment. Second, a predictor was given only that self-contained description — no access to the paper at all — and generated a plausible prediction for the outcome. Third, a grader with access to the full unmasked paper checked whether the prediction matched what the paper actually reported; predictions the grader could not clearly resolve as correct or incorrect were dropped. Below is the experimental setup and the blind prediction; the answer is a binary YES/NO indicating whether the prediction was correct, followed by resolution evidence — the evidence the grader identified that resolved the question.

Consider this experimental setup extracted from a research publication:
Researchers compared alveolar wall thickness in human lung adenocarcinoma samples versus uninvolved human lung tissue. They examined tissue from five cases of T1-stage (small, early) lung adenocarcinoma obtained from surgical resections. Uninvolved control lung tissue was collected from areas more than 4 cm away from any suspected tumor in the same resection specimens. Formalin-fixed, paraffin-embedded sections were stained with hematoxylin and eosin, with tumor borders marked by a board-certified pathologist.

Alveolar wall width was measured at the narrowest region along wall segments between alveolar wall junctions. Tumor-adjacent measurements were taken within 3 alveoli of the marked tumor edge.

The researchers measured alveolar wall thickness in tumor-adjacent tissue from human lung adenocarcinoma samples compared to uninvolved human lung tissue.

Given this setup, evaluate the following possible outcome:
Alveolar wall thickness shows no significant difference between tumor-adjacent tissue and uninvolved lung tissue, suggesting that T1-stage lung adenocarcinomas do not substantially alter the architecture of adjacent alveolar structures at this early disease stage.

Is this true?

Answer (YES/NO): NO